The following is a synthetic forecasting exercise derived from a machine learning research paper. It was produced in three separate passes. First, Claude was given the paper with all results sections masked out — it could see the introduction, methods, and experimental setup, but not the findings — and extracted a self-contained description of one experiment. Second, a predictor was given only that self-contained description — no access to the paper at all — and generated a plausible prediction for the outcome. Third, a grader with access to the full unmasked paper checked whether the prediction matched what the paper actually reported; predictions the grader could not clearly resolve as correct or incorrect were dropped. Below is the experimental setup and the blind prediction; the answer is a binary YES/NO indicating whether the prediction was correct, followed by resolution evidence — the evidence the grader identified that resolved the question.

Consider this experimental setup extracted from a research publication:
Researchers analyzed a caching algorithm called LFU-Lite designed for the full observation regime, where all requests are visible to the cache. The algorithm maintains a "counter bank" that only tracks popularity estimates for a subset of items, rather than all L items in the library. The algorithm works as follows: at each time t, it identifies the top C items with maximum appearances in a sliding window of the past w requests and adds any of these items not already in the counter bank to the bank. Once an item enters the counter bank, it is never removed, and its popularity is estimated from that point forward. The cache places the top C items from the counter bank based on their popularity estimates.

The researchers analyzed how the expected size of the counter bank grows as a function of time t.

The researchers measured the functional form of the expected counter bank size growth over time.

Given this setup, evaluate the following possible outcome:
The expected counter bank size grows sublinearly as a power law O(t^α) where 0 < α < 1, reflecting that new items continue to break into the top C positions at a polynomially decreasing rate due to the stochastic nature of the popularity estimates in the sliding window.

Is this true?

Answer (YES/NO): NO